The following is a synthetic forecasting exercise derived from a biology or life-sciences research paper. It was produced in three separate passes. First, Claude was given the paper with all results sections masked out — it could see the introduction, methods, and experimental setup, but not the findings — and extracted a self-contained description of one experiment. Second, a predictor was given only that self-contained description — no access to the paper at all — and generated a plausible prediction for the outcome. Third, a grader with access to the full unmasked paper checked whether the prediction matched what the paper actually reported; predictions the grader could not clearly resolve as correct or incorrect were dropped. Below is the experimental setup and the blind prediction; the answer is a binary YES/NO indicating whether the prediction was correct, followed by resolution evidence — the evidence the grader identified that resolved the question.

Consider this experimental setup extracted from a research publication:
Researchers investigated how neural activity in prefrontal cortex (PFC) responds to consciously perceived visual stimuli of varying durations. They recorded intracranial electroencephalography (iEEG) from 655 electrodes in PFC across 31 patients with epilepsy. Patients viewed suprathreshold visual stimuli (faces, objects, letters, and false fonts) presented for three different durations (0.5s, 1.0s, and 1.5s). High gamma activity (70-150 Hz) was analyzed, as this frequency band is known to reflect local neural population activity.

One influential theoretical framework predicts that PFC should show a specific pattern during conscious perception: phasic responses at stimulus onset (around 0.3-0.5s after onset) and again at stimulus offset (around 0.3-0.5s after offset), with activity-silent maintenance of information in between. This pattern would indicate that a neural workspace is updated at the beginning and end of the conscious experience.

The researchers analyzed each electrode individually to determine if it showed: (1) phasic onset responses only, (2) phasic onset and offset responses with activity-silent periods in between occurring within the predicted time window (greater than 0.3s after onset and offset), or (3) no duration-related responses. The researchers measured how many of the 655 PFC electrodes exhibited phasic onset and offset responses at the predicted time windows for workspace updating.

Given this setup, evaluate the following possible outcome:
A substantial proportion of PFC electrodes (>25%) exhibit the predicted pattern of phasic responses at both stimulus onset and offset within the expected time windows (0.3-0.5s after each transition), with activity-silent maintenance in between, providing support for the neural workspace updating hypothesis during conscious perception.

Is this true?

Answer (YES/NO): NO